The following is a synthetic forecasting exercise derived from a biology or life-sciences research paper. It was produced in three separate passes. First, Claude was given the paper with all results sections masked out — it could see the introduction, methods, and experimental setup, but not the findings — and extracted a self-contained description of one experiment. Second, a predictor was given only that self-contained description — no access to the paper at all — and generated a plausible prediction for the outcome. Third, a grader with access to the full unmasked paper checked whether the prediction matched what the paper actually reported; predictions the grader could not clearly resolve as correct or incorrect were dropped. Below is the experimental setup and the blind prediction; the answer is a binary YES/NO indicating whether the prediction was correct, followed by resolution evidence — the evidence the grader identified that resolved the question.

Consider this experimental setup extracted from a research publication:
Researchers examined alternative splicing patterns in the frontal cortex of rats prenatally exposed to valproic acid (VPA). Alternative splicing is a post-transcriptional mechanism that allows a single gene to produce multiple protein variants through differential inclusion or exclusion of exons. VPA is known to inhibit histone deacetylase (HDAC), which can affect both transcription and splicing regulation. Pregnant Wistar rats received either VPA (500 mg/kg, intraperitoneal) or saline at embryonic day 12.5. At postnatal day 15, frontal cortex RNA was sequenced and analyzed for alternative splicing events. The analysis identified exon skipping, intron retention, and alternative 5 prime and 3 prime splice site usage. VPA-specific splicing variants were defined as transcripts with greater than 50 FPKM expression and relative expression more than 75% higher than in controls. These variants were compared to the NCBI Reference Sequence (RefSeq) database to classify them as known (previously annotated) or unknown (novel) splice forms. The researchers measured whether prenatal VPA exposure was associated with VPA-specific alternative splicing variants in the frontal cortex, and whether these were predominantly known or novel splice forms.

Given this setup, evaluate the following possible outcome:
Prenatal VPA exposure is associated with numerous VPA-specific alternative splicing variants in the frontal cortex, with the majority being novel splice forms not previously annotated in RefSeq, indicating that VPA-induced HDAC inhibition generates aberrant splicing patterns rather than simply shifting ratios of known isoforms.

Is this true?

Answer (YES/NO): YES